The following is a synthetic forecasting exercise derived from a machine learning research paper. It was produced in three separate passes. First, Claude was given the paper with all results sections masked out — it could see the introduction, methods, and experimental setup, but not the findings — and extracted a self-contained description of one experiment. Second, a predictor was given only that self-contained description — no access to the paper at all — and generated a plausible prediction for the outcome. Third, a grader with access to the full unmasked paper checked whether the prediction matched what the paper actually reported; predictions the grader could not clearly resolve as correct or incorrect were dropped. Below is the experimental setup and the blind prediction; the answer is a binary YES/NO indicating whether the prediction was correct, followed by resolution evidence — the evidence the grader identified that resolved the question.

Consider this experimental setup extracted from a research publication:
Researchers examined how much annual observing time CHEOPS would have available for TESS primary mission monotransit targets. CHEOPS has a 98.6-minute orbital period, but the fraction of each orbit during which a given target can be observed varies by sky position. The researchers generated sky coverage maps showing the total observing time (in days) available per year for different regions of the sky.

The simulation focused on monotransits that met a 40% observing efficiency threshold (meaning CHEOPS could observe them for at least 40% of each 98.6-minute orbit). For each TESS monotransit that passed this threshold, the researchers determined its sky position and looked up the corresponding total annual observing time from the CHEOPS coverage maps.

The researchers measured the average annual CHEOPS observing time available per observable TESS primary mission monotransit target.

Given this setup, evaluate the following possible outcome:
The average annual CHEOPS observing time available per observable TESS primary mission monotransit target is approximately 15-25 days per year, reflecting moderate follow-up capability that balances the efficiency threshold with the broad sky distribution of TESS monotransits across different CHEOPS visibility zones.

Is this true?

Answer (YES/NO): NO